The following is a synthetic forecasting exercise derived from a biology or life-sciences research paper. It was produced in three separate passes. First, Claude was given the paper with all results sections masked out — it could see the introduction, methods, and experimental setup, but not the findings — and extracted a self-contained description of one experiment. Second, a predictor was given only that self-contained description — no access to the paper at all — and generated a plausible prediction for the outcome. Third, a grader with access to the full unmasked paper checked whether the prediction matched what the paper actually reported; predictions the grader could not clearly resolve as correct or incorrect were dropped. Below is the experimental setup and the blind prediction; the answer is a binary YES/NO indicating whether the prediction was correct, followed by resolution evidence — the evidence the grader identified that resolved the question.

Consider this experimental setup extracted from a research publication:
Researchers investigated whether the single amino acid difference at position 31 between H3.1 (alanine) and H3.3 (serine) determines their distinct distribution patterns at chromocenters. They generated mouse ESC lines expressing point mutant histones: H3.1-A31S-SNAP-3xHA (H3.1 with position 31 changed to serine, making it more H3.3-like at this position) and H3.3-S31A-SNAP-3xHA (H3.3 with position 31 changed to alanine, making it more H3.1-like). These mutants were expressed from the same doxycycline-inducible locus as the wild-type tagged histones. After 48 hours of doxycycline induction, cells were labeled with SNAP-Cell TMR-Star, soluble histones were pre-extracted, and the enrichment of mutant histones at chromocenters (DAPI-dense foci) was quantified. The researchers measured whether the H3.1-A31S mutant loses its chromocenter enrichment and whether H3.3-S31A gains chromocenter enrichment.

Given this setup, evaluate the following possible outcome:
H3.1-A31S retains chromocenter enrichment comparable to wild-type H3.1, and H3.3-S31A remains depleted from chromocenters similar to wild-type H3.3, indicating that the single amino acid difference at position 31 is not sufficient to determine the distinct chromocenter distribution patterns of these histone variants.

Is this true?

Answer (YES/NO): YES